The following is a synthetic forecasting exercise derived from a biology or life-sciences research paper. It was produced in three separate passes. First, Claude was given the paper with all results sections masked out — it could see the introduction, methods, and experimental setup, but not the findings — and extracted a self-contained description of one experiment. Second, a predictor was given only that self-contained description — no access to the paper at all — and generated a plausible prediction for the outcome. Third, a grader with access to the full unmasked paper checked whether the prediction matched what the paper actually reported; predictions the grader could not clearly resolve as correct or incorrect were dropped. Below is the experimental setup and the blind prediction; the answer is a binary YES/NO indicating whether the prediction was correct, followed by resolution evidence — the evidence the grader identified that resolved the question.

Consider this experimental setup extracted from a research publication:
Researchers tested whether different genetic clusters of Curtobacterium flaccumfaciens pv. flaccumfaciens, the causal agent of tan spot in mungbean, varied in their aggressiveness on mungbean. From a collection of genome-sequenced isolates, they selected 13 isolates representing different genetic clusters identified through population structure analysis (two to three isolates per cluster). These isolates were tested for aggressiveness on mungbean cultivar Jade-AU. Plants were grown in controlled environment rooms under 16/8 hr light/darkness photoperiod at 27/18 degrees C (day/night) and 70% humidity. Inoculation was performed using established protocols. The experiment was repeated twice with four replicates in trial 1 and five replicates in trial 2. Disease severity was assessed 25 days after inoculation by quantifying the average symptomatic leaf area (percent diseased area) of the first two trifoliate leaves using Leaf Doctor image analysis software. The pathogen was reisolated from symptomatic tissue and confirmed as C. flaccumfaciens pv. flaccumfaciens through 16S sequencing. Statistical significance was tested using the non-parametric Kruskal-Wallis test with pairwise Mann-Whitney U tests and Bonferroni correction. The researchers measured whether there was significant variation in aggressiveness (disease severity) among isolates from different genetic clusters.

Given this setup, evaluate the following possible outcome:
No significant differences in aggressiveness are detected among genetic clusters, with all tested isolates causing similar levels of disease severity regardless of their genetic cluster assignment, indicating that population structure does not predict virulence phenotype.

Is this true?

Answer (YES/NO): NO